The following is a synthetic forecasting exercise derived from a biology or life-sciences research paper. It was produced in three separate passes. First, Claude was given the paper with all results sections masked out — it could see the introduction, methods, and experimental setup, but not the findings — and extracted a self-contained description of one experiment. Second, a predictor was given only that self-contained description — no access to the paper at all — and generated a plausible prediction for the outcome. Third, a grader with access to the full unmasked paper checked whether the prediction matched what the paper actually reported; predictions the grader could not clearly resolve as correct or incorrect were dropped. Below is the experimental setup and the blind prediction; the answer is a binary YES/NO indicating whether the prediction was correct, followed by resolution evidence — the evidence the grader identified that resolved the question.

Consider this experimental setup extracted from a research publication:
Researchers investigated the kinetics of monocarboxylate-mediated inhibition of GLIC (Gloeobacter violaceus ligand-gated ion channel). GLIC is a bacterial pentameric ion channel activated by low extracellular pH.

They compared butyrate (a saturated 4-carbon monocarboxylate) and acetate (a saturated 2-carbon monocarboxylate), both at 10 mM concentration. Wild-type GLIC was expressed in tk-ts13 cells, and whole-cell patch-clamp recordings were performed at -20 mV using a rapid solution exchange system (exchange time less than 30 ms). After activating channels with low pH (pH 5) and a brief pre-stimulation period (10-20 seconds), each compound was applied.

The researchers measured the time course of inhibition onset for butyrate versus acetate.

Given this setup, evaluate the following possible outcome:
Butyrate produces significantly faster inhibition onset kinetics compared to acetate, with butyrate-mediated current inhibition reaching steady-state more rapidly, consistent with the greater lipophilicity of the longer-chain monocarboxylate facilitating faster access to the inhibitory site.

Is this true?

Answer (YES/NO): YES